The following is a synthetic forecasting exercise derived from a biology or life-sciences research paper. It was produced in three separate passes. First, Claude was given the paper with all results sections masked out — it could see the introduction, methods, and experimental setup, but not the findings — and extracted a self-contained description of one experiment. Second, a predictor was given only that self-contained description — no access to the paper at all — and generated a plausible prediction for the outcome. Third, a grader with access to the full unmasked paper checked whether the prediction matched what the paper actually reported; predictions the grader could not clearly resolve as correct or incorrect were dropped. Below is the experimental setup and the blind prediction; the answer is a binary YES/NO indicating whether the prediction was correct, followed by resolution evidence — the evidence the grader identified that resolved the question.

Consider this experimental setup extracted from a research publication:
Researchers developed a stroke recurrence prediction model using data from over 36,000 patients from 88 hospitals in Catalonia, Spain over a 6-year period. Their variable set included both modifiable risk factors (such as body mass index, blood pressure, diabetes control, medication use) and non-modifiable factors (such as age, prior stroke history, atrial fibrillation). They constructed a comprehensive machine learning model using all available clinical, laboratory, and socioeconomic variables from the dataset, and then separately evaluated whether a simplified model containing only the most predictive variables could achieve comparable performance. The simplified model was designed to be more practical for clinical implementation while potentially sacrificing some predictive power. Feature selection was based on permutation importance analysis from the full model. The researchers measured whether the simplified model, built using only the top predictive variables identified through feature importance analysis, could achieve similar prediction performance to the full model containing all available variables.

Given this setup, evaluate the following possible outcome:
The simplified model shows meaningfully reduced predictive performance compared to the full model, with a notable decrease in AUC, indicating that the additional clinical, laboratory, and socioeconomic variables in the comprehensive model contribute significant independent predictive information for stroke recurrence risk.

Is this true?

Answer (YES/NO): NO